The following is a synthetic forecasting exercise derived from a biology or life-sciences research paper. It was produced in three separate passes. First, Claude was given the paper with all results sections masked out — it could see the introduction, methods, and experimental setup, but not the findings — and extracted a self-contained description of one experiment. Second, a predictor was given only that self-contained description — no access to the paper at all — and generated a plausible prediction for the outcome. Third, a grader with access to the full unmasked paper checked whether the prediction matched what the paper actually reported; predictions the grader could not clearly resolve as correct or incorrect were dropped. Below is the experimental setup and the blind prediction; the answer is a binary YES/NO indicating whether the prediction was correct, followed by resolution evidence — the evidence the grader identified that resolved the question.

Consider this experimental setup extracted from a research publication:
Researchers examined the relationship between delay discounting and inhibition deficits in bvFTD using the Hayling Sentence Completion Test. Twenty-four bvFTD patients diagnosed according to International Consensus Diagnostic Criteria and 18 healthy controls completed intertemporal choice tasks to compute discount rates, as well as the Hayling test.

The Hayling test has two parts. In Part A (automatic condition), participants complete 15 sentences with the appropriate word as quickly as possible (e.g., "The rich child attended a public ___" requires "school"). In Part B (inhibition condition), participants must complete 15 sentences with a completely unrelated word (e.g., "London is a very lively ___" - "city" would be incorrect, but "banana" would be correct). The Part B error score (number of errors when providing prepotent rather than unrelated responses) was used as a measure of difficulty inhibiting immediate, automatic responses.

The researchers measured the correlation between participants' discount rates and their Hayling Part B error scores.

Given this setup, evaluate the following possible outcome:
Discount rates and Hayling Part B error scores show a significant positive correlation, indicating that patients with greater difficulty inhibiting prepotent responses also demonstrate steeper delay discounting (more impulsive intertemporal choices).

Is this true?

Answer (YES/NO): YES